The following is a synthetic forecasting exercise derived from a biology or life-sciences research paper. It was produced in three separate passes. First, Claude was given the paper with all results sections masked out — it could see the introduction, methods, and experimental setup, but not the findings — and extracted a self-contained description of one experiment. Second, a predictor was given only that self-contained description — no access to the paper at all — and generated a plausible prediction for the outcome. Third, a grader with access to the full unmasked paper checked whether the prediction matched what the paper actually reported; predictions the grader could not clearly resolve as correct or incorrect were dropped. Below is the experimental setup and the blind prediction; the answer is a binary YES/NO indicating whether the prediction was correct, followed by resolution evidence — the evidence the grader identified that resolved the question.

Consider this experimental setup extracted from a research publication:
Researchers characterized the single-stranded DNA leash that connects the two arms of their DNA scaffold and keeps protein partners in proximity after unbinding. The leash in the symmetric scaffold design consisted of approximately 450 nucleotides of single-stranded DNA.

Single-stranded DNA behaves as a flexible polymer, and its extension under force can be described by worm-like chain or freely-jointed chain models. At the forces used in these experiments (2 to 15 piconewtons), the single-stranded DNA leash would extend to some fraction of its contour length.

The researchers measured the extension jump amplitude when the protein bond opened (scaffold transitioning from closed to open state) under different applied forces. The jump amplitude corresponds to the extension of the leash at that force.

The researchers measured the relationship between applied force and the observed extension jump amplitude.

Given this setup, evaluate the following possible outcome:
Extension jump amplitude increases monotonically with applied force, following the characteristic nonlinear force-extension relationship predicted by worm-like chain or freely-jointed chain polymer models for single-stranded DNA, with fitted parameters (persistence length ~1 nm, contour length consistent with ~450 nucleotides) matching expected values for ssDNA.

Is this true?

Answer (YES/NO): NO